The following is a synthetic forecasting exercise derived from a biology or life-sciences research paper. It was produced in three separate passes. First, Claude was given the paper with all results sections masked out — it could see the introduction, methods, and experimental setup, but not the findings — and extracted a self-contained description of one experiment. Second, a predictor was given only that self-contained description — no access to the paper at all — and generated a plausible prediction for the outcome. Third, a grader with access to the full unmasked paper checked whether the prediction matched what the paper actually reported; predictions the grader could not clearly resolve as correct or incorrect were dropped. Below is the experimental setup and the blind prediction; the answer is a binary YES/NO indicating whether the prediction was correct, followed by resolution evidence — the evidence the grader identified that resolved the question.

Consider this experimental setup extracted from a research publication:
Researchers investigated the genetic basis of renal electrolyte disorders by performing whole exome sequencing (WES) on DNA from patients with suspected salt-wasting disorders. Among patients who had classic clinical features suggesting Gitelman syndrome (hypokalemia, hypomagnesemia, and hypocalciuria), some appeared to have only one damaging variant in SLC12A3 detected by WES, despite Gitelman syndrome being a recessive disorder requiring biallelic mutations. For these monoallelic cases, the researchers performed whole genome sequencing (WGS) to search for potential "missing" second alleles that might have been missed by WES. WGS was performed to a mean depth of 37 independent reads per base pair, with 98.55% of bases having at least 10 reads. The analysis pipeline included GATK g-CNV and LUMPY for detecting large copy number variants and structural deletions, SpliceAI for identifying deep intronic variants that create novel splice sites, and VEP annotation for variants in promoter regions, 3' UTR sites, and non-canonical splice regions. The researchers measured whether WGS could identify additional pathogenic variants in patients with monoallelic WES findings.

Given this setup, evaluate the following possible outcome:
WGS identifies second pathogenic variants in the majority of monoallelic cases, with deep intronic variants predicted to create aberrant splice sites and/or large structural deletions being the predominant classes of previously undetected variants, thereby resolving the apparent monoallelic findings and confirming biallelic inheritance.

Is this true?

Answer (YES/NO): NO